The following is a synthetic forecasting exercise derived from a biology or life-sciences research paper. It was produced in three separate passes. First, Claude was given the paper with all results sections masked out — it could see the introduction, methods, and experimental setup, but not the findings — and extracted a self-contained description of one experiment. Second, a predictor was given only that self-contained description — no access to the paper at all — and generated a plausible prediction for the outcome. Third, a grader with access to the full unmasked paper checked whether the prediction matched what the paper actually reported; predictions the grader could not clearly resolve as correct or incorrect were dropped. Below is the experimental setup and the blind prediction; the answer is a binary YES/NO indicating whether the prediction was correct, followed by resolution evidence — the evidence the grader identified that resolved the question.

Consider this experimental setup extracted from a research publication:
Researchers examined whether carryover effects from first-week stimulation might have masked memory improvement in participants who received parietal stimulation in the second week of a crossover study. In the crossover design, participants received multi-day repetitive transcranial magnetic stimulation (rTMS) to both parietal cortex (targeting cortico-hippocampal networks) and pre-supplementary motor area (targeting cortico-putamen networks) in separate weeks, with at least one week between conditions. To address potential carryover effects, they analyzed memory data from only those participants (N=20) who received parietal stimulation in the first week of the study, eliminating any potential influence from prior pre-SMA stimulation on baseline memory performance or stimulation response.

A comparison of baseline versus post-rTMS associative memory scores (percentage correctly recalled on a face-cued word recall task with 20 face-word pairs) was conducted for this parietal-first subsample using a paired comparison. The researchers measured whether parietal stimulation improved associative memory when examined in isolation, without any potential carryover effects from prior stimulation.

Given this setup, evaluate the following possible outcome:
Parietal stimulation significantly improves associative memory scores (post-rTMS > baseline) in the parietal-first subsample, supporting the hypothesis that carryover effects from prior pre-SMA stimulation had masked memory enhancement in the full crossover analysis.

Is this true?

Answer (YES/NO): NO